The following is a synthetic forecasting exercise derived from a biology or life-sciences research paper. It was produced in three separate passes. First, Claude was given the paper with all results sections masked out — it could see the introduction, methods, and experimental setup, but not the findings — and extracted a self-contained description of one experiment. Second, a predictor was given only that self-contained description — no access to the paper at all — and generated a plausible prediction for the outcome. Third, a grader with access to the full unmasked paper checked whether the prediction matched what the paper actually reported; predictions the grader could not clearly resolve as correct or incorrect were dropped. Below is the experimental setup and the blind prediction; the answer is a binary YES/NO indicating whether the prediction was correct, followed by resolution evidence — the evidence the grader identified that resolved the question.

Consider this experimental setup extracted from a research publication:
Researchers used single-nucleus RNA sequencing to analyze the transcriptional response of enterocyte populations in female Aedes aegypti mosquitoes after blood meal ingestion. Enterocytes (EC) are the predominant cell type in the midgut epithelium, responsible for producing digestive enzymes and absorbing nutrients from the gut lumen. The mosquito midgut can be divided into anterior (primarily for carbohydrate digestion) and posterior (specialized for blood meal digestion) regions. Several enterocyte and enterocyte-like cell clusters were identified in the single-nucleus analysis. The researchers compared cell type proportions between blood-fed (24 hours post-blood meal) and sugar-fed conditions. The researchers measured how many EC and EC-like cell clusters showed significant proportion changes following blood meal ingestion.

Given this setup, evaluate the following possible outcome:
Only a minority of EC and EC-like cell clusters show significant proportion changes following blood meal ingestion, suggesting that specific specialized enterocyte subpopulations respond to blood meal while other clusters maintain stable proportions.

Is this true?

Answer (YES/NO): NO